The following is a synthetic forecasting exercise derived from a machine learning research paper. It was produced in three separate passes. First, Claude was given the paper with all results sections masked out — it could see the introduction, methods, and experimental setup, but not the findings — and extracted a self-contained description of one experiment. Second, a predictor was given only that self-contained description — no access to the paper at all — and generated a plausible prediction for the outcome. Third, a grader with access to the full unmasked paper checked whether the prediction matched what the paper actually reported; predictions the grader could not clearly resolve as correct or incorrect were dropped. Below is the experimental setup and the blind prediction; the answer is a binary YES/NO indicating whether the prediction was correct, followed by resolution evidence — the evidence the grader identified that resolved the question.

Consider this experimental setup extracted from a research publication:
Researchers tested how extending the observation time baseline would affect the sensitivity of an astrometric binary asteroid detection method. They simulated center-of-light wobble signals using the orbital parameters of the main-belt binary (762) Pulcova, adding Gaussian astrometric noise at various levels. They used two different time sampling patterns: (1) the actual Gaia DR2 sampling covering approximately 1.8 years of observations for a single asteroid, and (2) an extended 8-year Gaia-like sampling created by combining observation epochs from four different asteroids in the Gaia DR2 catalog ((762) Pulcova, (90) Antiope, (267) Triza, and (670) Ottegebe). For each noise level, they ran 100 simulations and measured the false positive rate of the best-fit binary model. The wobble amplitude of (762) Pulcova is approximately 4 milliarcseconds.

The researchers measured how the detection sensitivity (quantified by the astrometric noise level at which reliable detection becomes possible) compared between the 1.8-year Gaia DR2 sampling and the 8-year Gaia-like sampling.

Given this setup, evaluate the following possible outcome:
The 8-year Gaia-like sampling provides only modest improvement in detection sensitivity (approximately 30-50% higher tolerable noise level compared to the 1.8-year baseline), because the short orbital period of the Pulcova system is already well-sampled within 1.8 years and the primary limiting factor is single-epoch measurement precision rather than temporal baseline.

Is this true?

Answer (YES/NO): NO